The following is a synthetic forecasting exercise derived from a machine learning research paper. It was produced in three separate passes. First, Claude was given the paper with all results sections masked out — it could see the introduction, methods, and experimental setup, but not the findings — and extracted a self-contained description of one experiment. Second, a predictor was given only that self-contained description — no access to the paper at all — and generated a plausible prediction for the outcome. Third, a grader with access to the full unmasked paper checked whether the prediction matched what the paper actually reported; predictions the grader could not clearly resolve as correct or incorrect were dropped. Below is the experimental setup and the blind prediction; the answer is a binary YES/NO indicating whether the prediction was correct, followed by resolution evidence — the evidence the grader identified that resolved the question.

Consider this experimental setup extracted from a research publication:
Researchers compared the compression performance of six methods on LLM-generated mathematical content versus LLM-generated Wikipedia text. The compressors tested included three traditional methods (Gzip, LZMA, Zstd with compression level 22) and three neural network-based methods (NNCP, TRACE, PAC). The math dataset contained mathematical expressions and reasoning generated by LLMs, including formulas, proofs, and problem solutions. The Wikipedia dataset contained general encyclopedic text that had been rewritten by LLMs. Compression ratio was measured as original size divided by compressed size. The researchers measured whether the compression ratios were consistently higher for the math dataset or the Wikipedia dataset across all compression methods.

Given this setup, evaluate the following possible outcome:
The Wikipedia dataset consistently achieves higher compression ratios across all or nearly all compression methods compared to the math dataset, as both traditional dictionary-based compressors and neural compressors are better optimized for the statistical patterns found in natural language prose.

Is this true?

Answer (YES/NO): NO